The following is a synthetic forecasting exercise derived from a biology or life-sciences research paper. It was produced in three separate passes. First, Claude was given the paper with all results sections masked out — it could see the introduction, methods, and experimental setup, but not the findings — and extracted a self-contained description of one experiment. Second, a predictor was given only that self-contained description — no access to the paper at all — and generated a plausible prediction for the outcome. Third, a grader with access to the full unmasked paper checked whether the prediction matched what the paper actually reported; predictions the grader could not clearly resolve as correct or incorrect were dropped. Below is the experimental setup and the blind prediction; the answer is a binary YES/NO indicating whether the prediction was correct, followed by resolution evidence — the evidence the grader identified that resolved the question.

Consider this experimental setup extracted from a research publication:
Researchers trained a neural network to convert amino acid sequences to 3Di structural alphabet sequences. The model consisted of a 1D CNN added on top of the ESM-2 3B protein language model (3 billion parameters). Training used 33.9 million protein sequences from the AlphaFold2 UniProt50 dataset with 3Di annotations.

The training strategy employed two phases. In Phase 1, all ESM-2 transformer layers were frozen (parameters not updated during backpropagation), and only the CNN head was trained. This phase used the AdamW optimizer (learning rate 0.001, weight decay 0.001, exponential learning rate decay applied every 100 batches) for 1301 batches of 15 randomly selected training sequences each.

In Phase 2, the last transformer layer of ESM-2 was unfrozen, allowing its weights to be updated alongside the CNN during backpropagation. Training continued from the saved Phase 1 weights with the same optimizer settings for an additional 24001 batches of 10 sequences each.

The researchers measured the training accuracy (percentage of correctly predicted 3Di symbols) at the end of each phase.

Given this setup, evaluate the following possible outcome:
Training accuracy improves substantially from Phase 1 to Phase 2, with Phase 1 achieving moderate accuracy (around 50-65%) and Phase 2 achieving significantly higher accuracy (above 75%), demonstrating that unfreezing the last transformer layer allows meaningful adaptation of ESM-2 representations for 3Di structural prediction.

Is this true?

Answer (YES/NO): NO